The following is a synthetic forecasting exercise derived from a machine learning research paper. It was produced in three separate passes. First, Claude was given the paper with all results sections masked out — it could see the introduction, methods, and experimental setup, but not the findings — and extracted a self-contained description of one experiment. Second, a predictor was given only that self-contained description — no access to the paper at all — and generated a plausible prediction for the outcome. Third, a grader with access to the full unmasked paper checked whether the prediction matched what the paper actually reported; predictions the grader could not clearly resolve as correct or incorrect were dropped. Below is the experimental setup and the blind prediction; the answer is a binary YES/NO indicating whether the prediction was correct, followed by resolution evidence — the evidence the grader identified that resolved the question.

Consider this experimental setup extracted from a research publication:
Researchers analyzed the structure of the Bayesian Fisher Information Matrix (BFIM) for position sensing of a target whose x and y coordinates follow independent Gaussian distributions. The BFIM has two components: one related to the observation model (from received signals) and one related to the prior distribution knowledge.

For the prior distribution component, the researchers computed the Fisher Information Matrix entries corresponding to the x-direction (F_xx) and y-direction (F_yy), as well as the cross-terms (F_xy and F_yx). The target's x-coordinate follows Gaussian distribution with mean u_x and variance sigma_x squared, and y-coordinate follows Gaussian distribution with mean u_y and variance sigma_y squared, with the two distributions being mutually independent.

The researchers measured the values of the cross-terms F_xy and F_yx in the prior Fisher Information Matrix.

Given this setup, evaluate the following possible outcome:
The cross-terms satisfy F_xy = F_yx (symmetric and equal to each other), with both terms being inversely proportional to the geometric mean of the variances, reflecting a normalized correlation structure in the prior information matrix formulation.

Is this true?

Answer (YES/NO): NO